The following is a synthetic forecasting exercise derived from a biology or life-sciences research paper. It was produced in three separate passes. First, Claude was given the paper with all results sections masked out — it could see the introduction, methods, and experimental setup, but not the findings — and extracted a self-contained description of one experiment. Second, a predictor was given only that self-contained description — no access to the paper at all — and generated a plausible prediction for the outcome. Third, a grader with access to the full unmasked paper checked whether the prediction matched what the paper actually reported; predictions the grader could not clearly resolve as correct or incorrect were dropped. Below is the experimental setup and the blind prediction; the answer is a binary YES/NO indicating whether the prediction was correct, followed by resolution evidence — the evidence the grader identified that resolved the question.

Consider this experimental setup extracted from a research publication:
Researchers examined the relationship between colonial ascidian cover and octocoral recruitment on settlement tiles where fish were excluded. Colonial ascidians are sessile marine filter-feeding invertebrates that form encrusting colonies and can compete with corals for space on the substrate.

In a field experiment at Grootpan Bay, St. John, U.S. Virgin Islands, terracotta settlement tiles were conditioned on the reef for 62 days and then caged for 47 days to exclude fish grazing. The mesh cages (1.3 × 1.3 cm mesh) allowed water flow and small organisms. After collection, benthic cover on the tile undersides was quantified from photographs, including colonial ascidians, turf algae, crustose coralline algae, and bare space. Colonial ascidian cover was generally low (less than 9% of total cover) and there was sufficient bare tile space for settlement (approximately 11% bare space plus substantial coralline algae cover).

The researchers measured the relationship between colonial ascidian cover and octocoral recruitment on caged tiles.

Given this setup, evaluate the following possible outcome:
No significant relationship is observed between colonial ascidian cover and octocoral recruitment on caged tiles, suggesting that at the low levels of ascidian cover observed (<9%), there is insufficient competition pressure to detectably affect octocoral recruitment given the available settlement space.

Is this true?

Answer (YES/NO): NO